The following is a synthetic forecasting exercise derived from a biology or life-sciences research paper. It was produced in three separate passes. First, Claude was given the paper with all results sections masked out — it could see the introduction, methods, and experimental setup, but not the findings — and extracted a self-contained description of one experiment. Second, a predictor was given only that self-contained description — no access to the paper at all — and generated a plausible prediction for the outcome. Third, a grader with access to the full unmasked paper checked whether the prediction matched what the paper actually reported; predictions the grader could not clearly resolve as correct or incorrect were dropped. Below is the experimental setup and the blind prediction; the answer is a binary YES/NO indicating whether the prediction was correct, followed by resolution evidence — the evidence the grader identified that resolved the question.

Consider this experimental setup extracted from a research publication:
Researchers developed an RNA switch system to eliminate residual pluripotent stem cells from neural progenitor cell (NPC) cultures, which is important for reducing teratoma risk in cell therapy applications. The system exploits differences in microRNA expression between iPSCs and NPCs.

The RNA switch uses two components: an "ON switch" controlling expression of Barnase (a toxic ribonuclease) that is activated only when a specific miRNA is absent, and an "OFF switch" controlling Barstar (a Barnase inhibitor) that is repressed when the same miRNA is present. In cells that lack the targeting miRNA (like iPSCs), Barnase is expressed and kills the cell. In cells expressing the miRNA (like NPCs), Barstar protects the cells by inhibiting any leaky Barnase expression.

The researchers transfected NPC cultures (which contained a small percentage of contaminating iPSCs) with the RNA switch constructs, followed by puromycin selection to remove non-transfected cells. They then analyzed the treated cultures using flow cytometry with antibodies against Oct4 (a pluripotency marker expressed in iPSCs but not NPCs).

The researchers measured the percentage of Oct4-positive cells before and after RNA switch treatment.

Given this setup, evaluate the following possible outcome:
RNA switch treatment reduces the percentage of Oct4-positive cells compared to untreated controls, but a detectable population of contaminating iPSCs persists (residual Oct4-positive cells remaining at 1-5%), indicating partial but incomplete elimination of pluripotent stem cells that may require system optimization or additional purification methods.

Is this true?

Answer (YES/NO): NO